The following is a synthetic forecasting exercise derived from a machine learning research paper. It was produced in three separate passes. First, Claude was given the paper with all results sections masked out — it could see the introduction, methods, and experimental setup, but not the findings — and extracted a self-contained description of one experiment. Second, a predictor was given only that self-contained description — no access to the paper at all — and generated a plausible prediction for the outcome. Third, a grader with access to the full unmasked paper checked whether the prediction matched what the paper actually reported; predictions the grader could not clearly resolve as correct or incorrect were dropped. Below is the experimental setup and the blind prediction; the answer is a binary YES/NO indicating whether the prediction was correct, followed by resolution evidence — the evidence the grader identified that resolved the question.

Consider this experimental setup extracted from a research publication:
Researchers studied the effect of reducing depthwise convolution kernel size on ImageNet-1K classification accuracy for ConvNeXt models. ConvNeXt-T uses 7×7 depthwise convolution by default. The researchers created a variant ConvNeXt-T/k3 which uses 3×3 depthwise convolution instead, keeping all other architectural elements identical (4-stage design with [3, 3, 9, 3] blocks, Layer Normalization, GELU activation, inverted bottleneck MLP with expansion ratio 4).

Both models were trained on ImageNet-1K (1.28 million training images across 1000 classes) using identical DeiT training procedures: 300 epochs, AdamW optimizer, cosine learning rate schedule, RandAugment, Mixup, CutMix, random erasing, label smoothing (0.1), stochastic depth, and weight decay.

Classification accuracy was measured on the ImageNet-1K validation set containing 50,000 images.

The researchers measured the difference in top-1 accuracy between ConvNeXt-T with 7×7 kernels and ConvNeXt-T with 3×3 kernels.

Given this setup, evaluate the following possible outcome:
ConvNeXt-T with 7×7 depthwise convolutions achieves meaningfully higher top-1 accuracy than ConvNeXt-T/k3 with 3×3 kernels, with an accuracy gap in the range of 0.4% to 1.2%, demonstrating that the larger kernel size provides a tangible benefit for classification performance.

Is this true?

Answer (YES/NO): YES